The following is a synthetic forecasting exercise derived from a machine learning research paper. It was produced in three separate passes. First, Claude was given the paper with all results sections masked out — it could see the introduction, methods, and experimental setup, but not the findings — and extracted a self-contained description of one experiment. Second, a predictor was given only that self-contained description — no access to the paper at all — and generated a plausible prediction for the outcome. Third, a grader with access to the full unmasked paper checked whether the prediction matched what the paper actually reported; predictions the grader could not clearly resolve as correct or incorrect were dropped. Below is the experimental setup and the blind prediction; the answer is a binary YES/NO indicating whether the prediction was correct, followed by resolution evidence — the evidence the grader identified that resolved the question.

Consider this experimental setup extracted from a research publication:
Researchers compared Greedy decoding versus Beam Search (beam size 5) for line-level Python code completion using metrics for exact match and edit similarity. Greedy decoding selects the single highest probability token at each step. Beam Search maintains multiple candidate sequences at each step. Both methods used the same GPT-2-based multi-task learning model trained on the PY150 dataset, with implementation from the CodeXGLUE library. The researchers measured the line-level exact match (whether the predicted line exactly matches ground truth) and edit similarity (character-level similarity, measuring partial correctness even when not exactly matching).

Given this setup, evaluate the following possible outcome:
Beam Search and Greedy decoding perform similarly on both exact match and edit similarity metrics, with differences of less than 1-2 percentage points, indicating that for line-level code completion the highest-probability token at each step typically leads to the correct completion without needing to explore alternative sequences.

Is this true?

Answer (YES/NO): NO